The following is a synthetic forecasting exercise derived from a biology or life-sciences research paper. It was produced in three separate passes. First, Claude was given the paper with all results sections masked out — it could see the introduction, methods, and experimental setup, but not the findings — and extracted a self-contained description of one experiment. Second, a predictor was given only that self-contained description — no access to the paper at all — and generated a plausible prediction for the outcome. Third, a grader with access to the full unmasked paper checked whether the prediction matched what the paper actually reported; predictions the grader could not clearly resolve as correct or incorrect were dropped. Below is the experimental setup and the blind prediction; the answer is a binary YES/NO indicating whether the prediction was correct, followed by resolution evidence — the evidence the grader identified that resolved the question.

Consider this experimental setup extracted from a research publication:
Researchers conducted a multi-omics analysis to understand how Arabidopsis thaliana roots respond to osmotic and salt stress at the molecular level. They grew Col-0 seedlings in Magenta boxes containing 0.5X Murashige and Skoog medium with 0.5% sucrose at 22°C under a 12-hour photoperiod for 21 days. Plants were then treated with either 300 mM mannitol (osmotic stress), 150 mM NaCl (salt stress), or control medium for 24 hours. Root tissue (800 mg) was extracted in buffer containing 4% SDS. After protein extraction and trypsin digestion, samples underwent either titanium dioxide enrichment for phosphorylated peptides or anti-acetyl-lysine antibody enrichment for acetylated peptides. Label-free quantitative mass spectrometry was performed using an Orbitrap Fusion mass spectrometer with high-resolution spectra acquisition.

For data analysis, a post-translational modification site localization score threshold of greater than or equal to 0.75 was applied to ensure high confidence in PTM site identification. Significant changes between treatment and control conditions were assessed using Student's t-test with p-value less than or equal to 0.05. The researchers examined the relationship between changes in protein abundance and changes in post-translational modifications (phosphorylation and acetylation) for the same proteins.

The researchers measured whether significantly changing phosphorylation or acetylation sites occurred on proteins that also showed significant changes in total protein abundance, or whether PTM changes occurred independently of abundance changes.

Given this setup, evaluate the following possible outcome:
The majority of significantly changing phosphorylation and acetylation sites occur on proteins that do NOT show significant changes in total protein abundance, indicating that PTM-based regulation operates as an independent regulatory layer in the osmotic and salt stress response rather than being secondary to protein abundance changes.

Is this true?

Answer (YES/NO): YES